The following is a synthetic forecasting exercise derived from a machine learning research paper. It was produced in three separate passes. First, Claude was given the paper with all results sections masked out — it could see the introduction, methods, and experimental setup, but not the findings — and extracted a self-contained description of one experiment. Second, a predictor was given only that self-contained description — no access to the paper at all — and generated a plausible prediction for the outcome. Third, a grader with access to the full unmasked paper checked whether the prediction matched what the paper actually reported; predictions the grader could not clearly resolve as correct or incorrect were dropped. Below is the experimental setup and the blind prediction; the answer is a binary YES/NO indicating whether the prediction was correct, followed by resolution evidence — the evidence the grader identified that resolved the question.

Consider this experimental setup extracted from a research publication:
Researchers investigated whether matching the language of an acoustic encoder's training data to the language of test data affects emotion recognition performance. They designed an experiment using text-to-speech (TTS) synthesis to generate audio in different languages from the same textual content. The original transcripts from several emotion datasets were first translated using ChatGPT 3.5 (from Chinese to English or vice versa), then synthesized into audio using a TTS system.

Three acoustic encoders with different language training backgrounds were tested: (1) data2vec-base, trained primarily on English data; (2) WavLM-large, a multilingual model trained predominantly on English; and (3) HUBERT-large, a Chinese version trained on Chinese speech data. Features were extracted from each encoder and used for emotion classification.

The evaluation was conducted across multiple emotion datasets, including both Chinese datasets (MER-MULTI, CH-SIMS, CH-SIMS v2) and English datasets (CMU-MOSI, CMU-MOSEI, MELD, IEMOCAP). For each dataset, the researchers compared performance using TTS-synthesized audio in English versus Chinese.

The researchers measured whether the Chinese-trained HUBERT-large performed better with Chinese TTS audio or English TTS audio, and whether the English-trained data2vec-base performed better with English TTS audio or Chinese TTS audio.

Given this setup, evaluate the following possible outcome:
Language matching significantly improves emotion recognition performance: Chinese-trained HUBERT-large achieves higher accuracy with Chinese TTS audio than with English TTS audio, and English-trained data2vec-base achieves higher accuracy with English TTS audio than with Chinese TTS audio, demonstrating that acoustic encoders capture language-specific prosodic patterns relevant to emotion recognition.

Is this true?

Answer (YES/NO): NO